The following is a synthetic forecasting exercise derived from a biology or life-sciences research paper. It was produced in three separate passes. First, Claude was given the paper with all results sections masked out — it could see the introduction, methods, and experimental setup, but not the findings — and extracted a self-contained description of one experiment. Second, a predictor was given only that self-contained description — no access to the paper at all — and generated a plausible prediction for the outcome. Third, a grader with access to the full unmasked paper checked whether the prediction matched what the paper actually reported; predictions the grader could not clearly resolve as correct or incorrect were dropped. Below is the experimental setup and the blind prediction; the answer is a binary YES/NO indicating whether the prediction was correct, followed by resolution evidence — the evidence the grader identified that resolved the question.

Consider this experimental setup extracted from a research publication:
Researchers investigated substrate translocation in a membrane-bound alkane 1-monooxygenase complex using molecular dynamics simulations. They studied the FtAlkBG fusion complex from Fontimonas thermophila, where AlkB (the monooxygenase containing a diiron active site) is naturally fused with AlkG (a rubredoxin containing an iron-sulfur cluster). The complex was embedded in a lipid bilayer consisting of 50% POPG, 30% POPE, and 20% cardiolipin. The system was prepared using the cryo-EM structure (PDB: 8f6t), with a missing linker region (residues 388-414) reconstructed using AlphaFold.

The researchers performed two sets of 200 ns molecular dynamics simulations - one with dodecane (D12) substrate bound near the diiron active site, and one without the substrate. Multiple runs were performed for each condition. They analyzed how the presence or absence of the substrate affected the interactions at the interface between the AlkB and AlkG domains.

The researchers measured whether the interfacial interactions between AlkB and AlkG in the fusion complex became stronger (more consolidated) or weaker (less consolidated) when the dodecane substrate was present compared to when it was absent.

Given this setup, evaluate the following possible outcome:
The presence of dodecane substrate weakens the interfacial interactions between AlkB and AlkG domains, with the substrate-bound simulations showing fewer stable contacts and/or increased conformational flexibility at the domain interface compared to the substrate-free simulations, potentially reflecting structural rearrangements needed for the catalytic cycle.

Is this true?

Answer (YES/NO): NO